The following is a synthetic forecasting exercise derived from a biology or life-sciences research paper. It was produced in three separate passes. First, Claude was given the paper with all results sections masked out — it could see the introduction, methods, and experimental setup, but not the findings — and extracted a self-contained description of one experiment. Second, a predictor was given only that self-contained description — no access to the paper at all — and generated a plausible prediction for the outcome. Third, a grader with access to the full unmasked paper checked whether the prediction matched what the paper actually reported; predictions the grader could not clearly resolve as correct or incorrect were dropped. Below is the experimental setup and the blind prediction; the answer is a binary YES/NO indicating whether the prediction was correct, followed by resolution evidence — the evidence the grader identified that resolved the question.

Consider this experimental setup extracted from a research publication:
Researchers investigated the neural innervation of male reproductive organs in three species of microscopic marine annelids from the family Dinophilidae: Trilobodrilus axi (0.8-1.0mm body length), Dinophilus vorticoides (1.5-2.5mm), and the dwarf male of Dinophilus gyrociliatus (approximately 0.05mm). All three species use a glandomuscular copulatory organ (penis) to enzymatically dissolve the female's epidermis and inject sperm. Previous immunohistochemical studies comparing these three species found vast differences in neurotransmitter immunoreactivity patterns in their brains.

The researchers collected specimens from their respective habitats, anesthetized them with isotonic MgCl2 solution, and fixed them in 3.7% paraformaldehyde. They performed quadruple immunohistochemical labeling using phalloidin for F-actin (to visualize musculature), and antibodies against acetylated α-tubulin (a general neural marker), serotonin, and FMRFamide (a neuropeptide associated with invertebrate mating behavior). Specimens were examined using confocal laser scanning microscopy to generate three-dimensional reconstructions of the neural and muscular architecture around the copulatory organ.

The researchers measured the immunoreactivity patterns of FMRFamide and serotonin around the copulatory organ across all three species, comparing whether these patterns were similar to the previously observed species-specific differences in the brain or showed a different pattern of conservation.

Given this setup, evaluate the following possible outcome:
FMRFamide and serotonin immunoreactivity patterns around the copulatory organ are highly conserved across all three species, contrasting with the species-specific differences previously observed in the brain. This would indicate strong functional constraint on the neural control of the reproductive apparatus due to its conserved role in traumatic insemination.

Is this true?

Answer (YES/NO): YES